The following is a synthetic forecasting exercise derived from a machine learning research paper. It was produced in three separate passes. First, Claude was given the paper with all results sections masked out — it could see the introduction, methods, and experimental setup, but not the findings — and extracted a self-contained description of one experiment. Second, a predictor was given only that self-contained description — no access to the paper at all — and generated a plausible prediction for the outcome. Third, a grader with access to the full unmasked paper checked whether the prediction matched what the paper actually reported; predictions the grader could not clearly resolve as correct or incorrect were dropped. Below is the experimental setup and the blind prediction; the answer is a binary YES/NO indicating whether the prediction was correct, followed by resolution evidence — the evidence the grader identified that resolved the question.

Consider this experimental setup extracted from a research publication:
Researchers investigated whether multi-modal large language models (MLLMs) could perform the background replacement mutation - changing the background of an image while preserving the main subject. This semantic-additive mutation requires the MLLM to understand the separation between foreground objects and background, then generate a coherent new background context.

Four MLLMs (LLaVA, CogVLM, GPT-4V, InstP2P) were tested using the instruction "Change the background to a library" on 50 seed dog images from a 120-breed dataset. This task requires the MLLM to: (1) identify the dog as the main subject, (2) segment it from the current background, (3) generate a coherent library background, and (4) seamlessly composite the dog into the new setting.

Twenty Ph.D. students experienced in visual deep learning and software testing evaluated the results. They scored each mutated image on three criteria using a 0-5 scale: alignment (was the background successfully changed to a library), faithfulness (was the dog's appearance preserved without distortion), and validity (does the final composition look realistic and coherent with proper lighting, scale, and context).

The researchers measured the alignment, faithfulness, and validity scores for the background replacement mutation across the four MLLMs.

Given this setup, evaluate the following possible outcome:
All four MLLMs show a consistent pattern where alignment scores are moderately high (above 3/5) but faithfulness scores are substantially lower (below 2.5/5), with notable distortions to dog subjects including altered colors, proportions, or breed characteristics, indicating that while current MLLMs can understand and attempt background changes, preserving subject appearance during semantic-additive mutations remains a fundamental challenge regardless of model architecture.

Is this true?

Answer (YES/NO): NO